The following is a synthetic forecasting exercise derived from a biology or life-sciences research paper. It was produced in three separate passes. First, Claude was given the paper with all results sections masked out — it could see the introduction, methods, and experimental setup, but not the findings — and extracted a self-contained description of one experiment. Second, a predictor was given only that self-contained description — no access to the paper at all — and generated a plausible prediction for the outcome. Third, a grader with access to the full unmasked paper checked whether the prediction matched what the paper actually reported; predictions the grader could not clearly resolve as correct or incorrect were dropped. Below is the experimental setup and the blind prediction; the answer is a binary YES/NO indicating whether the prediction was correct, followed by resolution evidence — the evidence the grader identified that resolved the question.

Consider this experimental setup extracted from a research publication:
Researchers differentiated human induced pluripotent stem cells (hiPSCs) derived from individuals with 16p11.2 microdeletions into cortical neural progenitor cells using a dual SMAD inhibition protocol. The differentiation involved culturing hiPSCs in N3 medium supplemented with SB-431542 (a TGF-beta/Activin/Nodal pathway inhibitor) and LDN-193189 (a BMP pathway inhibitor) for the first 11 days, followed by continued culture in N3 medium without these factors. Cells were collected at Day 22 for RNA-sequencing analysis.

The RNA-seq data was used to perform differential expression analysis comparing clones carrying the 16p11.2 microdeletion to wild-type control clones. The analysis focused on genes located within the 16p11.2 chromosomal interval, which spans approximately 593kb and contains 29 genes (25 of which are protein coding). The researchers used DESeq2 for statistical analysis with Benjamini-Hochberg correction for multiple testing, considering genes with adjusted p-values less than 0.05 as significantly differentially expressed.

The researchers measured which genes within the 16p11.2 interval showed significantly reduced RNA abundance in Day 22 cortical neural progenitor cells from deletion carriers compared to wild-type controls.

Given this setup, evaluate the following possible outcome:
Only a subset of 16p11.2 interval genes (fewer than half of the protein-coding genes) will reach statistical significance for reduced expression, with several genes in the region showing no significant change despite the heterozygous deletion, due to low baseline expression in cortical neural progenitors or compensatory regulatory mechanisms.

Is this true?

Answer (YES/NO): NO